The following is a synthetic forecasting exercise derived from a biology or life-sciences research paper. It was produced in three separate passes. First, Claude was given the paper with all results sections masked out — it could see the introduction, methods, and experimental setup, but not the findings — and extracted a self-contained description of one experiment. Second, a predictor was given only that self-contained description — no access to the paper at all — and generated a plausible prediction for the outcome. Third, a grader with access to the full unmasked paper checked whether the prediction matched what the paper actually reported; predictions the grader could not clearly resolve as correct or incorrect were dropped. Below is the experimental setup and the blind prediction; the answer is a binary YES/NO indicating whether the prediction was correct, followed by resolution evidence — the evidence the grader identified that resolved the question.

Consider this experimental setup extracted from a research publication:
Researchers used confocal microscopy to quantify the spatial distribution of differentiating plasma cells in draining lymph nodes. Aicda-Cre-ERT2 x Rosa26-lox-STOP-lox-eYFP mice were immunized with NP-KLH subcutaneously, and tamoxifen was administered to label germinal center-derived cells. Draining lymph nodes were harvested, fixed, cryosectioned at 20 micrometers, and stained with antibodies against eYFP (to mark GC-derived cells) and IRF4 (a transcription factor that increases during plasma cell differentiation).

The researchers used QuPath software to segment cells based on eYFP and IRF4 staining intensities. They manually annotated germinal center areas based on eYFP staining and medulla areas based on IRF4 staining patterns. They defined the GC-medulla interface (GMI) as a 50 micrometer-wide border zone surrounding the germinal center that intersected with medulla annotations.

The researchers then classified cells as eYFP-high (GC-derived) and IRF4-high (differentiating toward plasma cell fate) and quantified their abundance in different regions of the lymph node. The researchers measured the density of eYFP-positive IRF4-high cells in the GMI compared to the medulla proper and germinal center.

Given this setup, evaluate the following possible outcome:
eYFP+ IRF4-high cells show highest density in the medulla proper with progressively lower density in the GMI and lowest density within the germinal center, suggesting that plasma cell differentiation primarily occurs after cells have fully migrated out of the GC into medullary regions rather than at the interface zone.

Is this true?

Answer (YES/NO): NO